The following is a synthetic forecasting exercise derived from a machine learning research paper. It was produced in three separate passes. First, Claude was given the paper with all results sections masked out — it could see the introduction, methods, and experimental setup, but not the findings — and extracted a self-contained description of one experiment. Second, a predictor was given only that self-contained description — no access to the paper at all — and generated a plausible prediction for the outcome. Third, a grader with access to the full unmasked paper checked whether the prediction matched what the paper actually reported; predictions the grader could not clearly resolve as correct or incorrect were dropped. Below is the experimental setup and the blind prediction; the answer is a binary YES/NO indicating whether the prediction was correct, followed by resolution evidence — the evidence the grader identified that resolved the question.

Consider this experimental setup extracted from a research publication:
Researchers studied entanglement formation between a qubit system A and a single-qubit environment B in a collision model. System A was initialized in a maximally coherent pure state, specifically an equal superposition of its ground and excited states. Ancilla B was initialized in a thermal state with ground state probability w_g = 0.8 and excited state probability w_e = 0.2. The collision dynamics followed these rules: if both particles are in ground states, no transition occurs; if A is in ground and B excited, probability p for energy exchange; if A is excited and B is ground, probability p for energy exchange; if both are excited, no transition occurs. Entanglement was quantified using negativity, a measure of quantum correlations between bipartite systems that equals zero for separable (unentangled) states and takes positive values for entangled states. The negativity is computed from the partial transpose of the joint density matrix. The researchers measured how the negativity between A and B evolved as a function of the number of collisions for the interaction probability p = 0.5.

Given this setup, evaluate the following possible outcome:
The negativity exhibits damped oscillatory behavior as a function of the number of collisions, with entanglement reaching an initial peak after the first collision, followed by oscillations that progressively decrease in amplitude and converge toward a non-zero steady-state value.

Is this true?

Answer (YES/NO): NO